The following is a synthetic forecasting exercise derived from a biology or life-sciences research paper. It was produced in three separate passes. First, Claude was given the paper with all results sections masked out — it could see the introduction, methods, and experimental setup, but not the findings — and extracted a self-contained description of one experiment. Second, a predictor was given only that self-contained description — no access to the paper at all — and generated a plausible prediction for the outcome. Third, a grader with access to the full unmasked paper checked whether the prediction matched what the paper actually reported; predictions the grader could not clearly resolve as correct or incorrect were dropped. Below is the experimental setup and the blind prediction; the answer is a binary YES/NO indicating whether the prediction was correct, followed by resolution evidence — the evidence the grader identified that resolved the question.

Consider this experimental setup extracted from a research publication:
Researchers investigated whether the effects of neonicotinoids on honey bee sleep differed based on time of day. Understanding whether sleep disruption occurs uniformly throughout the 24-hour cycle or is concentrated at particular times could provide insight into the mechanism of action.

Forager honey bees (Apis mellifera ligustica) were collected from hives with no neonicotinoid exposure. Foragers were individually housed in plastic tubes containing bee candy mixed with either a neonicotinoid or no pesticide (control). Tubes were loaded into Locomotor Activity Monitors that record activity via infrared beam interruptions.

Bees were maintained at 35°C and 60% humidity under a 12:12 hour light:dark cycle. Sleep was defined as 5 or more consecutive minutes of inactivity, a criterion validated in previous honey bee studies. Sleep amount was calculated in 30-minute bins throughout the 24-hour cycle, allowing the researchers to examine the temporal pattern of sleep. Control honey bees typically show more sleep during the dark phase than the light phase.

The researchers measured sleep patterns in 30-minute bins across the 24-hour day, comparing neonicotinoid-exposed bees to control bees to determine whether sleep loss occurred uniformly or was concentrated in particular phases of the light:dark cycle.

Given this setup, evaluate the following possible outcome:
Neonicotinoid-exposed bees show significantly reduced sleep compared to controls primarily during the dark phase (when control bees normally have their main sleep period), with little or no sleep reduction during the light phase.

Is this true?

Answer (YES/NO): NO